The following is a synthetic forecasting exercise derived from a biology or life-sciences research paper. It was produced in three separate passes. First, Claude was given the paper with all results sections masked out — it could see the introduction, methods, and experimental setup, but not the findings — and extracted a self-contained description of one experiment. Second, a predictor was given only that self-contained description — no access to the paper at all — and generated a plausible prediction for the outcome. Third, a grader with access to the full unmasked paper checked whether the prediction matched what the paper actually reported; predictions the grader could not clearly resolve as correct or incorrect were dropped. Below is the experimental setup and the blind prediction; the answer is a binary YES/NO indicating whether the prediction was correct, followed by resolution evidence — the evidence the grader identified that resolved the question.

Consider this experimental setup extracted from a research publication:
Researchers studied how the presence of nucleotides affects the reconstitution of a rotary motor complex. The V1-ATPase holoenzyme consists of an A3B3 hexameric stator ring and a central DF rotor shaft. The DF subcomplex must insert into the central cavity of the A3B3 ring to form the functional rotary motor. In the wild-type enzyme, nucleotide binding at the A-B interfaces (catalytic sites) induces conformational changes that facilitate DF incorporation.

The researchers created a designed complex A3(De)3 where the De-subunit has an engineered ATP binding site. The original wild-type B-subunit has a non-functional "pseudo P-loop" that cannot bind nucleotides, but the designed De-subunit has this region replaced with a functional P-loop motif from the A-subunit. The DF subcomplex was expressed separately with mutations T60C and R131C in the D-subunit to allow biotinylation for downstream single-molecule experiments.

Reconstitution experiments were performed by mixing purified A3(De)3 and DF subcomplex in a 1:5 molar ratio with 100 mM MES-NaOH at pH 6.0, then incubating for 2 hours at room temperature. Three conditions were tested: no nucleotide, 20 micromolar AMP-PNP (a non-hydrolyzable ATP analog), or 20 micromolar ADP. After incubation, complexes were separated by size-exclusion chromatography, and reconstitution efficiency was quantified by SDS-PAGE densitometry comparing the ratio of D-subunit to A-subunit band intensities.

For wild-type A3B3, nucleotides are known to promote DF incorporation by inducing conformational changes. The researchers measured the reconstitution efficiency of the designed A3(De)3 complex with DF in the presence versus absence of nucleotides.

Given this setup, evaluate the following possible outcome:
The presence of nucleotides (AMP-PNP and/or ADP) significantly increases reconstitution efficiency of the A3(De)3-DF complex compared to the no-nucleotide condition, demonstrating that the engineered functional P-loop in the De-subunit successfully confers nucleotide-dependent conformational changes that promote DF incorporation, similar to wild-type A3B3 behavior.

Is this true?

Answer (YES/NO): NO